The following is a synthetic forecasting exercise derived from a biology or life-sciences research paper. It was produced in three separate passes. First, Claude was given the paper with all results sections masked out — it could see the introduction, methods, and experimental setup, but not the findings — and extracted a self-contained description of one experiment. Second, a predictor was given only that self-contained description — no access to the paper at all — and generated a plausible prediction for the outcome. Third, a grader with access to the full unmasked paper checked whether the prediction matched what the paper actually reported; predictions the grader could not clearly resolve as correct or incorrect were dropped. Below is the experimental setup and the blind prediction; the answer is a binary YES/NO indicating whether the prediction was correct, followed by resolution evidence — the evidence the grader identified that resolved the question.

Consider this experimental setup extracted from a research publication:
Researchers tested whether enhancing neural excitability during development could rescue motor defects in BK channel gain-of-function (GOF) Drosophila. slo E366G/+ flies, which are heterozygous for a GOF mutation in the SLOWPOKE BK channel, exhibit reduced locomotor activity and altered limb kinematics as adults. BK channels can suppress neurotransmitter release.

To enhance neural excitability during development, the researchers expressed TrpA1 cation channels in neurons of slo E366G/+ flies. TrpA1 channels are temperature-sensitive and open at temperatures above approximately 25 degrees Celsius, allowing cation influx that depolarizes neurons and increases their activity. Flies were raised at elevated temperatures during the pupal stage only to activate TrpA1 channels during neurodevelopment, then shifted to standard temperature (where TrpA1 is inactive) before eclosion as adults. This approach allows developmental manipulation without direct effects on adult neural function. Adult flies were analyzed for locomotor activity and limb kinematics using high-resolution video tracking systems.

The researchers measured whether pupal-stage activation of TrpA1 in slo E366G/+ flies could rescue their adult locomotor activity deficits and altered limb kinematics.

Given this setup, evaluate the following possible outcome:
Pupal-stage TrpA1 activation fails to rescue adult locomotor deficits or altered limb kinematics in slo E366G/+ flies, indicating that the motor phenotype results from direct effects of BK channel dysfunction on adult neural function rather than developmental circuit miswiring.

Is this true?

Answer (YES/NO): NO